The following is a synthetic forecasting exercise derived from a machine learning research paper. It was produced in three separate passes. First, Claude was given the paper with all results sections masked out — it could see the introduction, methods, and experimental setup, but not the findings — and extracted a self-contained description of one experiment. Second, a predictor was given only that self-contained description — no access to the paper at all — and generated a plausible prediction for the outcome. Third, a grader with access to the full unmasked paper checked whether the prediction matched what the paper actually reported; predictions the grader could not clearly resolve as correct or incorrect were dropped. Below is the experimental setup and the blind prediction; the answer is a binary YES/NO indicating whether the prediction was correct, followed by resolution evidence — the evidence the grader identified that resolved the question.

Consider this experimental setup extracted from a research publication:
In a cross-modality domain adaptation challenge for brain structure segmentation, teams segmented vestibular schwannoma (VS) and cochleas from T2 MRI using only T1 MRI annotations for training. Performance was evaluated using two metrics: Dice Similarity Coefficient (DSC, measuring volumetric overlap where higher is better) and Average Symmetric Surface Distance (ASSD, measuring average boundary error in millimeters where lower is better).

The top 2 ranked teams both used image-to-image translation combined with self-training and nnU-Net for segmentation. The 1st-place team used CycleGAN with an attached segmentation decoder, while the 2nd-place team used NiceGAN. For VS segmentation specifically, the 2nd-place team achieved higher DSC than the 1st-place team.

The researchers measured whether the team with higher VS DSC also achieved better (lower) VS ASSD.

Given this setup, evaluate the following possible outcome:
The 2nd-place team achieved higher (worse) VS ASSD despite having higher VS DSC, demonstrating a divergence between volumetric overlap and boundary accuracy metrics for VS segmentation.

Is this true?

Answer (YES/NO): NO